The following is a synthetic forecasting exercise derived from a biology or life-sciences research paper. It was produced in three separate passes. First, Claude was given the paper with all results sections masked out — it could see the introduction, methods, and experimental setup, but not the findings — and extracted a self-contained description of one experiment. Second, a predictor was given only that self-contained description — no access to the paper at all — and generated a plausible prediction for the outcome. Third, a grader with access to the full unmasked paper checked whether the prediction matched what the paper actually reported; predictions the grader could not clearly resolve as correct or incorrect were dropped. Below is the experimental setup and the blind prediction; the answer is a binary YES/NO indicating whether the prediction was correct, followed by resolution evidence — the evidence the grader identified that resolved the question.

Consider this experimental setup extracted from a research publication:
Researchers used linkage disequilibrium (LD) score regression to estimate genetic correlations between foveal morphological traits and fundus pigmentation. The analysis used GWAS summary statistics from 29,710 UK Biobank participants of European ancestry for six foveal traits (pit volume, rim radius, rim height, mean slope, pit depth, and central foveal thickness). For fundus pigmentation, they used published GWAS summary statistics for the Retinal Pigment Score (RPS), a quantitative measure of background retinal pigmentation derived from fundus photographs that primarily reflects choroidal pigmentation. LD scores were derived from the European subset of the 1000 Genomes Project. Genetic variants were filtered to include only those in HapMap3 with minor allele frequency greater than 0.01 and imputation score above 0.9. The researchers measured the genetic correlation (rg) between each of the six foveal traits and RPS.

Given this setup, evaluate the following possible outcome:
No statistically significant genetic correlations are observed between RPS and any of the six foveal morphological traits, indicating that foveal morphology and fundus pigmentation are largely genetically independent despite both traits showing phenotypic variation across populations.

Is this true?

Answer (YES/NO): NO